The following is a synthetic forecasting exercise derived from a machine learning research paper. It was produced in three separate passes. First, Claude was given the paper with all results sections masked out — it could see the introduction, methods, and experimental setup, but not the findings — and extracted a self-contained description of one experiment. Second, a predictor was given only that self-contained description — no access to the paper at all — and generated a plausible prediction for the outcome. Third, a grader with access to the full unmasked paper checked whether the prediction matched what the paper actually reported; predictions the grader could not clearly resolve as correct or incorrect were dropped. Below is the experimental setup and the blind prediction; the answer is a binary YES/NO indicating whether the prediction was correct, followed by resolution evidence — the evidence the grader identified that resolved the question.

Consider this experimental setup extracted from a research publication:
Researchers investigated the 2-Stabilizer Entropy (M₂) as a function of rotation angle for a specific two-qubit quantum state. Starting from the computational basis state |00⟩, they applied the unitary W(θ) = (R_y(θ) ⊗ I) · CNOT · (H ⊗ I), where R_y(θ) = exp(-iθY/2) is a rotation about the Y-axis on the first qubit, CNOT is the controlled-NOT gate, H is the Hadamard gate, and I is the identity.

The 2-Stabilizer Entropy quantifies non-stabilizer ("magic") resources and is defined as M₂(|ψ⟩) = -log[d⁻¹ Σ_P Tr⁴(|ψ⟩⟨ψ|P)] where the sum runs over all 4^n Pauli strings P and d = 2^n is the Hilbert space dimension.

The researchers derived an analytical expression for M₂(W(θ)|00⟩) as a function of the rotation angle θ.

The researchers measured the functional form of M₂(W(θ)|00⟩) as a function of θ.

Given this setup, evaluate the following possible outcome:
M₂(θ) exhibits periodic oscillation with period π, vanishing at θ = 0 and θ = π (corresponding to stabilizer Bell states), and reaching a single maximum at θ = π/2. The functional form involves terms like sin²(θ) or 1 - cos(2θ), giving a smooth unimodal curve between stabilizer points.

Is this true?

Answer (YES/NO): NO